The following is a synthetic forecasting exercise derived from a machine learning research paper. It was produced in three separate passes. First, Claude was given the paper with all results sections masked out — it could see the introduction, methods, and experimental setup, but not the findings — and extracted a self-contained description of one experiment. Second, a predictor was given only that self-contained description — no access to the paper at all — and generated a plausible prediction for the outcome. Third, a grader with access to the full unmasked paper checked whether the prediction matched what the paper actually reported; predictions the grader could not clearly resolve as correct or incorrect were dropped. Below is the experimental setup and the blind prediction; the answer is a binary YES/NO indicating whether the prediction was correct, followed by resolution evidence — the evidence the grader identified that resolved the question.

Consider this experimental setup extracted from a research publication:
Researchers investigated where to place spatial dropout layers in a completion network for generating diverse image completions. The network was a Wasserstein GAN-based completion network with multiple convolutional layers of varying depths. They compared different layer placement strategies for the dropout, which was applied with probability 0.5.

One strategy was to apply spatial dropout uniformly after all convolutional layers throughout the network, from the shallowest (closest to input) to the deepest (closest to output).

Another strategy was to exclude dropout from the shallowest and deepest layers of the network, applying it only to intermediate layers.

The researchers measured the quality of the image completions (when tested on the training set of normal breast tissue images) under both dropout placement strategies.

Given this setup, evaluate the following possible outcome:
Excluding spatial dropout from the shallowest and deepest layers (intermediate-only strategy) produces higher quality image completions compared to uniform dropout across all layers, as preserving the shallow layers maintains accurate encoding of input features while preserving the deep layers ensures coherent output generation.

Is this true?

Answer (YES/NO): YES